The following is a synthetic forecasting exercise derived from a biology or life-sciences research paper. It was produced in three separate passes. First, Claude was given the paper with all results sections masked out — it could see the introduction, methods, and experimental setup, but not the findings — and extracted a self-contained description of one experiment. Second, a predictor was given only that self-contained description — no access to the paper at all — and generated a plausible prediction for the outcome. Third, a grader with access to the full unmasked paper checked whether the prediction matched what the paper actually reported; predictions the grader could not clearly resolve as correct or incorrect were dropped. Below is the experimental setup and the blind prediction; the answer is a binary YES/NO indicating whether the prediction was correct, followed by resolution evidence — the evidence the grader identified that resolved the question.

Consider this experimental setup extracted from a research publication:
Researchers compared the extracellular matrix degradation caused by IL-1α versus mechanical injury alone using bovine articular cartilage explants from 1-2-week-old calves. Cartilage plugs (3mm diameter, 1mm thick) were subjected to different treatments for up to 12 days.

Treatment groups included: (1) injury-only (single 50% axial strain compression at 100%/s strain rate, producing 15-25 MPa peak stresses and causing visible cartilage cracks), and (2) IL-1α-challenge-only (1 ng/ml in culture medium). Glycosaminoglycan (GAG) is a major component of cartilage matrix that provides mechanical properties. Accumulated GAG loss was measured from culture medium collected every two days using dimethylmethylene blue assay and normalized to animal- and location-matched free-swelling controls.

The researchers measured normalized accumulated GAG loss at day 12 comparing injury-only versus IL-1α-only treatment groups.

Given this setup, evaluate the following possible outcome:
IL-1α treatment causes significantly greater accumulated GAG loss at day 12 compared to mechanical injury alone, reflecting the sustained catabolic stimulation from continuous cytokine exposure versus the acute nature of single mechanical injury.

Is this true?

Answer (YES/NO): YES